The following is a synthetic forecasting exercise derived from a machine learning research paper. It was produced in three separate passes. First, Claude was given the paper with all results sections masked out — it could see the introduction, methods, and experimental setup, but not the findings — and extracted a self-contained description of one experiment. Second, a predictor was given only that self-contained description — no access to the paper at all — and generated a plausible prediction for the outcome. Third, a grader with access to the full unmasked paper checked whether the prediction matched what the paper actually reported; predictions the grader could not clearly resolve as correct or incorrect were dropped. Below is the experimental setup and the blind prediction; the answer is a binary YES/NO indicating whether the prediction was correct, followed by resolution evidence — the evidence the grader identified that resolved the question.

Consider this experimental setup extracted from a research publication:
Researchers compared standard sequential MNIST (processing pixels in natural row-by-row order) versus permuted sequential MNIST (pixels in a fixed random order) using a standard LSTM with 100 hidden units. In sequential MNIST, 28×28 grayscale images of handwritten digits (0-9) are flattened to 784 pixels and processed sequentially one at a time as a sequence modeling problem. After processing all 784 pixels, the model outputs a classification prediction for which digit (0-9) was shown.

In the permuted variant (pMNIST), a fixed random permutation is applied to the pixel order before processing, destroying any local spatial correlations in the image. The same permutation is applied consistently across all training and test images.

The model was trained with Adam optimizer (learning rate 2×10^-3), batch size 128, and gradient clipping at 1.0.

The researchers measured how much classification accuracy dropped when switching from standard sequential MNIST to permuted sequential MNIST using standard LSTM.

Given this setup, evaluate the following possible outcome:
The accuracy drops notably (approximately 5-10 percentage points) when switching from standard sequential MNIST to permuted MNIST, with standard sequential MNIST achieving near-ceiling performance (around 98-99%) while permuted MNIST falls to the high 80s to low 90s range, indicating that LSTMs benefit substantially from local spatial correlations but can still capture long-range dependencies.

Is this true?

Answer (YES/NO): YES